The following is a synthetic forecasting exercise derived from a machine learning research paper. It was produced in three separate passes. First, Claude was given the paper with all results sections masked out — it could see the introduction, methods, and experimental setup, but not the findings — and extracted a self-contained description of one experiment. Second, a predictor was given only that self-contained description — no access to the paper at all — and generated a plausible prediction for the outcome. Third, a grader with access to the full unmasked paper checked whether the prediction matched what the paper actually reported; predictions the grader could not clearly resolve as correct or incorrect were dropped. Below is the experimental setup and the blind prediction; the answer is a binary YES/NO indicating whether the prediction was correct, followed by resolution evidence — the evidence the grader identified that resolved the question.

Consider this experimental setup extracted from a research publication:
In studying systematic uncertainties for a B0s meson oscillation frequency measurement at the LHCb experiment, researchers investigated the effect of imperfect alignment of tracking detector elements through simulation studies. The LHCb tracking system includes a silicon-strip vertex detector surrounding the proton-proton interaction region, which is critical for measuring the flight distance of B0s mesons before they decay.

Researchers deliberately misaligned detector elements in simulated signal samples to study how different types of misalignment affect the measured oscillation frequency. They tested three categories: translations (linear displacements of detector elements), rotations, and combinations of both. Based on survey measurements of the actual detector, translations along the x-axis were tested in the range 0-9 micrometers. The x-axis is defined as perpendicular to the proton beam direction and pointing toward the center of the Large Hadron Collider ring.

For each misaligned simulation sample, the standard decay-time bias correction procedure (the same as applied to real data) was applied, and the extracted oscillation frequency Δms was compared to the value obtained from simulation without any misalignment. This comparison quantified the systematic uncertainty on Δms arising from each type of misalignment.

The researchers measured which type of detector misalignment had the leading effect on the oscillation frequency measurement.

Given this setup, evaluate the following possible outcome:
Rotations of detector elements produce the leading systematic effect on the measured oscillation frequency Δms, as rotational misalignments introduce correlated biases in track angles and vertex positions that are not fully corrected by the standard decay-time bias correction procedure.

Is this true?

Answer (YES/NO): NO